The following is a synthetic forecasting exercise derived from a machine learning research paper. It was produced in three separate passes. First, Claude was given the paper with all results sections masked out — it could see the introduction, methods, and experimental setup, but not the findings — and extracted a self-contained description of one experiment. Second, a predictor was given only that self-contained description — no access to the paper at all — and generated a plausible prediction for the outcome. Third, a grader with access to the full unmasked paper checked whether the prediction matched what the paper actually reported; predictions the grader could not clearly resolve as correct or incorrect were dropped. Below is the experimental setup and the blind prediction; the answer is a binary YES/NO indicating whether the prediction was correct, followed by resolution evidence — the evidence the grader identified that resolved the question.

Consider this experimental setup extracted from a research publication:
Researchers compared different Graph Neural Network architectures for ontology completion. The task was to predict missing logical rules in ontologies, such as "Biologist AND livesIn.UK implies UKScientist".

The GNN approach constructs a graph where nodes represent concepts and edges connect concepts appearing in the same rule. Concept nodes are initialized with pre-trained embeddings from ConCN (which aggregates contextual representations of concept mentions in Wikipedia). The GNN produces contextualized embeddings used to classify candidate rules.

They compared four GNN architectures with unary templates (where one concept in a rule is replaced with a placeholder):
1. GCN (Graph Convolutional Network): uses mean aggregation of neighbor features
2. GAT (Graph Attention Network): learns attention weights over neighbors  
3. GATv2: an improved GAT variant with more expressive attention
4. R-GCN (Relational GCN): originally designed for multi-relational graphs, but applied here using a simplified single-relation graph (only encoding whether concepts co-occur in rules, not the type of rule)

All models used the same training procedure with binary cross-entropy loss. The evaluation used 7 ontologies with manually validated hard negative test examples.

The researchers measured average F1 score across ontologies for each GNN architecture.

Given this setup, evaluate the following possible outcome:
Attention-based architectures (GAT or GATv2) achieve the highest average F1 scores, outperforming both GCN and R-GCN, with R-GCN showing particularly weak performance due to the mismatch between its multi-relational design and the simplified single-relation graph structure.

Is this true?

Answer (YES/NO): NO